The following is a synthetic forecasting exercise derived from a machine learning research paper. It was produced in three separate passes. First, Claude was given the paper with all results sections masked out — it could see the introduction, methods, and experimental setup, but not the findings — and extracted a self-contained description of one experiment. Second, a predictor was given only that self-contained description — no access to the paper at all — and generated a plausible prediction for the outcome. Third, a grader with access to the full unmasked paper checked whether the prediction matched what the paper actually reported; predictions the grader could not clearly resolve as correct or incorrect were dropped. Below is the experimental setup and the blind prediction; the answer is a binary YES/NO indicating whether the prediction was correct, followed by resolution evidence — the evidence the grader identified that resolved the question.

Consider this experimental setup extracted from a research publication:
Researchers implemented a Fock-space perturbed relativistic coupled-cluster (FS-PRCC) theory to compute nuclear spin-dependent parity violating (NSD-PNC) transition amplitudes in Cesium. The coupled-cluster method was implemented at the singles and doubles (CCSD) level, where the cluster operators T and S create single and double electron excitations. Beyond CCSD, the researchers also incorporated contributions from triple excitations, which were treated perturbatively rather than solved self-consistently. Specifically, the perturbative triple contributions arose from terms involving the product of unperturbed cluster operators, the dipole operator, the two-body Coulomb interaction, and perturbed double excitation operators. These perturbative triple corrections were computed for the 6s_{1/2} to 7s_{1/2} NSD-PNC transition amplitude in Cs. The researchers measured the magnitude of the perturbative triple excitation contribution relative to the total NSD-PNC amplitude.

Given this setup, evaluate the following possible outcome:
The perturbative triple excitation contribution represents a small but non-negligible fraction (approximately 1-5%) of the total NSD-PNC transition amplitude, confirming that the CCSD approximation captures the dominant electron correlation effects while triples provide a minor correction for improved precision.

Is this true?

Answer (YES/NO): NO